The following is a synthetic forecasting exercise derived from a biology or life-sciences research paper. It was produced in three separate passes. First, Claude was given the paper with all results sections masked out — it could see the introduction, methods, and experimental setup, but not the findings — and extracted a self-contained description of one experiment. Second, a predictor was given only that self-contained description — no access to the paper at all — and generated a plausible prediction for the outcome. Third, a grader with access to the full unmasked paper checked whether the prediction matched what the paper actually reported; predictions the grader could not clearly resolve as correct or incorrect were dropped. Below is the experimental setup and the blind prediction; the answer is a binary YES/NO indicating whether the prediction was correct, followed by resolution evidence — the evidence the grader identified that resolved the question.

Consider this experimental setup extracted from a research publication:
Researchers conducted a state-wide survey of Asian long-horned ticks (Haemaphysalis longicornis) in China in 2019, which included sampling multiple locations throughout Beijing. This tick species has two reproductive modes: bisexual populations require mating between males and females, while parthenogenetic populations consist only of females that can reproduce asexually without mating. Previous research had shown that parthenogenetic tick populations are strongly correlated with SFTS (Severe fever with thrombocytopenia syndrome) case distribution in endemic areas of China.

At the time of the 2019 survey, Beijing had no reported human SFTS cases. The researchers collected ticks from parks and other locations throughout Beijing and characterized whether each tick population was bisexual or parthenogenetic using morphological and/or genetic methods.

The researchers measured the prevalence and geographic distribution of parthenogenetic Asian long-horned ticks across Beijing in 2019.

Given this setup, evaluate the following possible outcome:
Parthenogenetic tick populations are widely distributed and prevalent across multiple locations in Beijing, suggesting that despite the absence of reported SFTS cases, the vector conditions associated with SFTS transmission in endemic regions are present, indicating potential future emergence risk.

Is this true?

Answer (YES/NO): NO